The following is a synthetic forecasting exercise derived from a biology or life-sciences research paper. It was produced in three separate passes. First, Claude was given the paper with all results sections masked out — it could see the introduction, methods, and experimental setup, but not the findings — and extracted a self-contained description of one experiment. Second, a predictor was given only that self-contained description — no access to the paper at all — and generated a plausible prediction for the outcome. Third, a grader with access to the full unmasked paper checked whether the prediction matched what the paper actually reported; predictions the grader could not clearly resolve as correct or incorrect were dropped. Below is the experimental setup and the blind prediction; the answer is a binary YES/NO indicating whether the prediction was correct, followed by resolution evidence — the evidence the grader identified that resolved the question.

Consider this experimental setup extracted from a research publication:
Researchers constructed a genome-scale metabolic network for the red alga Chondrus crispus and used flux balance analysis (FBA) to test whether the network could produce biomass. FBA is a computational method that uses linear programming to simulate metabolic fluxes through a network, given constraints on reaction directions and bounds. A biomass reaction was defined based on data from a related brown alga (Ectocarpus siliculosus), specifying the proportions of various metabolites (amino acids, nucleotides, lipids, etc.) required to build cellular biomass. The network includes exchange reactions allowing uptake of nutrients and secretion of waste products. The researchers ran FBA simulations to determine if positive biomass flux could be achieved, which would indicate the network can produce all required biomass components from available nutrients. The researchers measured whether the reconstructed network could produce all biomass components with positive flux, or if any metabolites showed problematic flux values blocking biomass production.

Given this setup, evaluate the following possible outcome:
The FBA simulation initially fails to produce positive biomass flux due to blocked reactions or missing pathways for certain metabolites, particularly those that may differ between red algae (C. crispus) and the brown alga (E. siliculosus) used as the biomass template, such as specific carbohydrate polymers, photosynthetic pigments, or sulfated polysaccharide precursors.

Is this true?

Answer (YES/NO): NO